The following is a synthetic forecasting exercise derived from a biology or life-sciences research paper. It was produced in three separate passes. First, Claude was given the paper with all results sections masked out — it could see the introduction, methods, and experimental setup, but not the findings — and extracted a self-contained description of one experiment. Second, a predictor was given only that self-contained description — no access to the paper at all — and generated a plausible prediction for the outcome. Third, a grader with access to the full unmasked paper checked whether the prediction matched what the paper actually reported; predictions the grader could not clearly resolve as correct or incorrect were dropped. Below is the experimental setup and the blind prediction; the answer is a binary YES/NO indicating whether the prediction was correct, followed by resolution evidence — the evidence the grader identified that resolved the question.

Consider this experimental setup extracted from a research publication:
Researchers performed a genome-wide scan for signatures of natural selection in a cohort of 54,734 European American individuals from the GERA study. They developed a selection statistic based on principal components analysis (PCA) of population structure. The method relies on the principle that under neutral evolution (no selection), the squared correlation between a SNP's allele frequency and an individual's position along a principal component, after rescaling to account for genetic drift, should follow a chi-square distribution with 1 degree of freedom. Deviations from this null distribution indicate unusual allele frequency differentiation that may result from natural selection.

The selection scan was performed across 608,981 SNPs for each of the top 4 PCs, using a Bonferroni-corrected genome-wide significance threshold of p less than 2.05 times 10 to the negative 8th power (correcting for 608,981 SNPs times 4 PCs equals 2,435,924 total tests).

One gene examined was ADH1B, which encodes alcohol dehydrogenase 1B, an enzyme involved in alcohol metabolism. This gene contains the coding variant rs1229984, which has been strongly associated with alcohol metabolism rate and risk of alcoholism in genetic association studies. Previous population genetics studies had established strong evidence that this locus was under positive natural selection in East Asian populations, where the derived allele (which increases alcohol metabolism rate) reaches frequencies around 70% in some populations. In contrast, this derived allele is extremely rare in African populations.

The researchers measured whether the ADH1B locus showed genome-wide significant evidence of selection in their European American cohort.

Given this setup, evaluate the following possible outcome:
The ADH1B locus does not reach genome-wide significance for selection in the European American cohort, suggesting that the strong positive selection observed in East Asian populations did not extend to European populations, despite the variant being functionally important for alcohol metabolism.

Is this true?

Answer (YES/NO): NO